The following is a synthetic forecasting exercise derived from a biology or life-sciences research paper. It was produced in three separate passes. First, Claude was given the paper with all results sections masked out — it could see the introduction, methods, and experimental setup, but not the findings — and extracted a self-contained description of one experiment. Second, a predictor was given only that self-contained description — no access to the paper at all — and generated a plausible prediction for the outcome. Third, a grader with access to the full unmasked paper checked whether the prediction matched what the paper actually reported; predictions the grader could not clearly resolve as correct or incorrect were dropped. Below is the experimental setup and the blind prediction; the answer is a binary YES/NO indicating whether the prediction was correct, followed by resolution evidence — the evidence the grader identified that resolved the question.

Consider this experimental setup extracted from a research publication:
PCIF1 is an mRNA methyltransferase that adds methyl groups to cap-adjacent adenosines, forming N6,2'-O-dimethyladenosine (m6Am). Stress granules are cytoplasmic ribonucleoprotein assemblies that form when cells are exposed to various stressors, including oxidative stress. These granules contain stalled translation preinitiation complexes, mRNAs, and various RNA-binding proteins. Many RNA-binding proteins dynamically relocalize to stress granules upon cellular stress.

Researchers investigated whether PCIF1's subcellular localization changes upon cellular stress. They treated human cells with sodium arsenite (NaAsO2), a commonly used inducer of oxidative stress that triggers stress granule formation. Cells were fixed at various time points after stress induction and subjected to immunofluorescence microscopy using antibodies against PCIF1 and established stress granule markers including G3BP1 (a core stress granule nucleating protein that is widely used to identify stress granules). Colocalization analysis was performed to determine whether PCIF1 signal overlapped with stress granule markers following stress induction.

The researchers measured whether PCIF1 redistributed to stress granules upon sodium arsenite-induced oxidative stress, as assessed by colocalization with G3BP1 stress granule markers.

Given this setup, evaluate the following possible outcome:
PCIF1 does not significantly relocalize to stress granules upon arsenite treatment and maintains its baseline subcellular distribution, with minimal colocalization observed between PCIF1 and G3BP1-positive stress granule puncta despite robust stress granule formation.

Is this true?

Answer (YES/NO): NO